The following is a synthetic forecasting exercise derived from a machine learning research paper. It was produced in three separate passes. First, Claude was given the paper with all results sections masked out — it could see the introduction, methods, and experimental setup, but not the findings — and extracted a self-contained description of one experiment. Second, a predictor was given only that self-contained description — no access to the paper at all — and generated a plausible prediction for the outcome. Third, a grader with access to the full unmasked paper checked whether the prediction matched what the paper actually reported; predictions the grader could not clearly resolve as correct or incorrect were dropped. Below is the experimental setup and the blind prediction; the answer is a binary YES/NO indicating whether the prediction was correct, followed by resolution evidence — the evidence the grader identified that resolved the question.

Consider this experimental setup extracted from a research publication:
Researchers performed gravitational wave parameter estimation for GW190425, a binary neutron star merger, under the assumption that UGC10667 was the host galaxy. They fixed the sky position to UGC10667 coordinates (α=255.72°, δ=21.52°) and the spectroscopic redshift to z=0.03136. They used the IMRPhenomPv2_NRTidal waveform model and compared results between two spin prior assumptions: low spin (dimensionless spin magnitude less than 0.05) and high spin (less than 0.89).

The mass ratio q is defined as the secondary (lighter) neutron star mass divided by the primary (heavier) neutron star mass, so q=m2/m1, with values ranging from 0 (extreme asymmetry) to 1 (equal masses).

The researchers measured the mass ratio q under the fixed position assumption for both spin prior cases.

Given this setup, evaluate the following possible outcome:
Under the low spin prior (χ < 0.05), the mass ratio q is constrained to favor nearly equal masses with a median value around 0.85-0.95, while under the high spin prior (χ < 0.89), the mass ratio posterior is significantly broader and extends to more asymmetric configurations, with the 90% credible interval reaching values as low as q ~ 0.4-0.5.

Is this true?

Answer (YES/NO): YES